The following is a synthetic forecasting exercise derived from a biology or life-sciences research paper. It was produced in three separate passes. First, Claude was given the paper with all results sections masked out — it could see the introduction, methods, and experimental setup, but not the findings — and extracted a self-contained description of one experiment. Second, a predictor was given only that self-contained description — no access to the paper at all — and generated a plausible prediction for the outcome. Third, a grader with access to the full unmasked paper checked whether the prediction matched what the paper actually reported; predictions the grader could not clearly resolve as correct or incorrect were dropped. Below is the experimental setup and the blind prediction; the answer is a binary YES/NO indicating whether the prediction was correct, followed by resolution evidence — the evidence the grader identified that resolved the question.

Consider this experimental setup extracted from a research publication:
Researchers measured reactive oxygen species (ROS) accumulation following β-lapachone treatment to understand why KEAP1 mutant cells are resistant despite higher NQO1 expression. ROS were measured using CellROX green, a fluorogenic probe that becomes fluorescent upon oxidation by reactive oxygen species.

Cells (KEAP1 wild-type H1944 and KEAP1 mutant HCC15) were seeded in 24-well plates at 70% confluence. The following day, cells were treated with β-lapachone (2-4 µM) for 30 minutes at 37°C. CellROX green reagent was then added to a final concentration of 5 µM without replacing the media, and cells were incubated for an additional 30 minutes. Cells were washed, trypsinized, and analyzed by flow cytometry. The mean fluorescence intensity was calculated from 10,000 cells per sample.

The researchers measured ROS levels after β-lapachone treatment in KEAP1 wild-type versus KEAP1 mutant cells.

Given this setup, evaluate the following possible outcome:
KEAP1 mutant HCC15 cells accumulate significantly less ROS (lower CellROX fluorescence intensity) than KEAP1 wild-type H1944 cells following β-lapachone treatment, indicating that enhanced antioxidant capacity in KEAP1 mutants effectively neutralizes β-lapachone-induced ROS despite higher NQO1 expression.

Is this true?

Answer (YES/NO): YES